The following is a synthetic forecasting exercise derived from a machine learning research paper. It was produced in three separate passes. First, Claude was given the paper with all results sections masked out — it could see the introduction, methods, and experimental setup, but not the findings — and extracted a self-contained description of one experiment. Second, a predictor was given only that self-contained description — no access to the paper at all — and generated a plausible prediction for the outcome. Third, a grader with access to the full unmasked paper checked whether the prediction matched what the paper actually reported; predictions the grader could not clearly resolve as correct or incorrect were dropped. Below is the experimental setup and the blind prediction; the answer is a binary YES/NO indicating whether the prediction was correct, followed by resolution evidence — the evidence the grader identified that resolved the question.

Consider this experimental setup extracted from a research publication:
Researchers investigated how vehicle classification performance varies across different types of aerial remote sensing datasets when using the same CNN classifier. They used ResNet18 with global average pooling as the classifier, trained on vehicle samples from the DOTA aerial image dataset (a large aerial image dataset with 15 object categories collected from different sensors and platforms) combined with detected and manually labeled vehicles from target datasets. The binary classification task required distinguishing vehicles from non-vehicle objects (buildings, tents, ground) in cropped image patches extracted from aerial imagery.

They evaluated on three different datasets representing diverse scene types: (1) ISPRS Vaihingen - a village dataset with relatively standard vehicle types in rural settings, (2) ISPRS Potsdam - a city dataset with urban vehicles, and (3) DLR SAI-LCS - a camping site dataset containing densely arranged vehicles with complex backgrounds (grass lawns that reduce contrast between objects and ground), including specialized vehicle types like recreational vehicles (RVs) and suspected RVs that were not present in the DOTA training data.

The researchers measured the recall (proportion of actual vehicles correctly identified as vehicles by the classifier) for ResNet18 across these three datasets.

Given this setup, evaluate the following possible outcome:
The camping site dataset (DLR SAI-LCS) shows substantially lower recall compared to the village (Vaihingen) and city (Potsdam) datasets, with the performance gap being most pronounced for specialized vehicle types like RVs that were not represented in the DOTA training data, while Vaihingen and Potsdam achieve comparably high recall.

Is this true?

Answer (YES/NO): YES